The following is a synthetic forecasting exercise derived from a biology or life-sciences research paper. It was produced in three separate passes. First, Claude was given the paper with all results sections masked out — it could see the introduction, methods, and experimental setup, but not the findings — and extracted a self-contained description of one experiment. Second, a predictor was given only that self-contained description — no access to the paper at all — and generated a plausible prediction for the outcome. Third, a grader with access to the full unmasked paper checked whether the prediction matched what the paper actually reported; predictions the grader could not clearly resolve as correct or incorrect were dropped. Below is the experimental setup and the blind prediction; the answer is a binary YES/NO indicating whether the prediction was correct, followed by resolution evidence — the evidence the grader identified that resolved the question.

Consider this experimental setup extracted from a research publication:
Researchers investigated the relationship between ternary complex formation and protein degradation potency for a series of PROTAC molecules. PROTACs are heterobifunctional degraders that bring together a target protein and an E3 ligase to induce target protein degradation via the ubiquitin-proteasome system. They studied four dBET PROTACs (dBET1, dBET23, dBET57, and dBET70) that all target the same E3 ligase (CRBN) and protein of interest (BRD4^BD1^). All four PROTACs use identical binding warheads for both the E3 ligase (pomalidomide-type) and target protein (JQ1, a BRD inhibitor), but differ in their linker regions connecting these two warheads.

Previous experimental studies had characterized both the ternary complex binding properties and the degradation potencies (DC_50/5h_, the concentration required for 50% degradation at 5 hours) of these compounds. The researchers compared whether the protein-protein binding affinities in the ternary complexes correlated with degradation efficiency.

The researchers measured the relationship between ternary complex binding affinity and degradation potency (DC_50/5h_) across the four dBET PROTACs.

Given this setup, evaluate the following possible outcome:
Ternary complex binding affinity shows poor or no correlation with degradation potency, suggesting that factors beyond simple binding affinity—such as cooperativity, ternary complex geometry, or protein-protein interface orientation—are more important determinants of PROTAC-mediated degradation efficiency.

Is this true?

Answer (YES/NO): YES